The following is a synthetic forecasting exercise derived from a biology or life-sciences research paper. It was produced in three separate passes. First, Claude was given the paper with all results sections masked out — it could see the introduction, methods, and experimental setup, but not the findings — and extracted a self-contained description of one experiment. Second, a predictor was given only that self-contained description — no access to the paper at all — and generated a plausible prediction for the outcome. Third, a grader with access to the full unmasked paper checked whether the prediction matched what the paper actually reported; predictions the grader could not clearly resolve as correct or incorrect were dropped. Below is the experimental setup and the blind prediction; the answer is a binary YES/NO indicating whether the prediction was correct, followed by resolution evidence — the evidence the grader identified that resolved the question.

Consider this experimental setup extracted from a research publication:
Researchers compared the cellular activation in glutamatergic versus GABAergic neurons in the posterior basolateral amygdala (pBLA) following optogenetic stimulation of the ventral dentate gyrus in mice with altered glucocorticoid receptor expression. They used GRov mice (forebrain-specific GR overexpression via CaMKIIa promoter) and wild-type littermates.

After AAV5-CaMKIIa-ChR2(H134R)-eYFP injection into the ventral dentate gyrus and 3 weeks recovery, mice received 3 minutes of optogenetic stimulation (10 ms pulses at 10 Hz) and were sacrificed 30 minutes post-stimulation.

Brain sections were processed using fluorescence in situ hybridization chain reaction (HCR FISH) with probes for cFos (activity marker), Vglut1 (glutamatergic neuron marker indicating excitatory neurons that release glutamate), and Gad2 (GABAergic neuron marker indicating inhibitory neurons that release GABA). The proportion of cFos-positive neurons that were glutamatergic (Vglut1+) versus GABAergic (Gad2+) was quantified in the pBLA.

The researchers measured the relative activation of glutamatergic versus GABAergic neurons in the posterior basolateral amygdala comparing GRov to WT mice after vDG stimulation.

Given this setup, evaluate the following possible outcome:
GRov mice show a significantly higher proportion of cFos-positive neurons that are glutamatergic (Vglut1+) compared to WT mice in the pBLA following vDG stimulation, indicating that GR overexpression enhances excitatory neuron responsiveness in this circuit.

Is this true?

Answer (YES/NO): YES